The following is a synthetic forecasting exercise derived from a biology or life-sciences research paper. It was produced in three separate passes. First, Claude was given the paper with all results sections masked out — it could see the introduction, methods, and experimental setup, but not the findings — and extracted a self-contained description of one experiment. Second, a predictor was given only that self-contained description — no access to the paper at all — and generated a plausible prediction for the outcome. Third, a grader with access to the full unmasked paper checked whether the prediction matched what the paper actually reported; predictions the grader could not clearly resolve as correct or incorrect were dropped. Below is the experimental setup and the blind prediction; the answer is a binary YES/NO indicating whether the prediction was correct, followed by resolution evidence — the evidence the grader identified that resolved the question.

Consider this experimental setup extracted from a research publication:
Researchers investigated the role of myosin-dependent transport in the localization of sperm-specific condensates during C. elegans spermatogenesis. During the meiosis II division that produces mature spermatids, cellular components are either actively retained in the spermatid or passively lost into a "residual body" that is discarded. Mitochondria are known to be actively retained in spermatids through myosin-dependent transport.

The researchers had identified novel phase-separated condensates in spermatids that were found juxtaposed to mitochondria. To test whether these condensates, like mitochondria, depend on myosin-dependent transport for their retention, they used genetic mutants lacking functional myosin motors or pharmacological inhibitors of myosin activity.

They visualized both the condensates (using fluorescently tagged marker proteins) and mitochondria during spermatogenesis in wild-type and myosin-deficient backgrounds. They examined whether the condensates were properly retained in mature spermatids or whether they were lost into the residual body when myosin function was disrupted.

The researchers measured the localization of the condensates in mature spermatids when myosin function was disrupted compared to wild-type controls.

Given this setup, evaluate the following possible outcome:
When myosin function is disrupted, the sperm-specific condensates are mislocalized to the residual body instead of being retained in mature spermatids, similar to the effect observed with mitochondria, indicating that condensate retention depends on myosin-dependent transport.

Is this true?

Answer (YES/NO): NO